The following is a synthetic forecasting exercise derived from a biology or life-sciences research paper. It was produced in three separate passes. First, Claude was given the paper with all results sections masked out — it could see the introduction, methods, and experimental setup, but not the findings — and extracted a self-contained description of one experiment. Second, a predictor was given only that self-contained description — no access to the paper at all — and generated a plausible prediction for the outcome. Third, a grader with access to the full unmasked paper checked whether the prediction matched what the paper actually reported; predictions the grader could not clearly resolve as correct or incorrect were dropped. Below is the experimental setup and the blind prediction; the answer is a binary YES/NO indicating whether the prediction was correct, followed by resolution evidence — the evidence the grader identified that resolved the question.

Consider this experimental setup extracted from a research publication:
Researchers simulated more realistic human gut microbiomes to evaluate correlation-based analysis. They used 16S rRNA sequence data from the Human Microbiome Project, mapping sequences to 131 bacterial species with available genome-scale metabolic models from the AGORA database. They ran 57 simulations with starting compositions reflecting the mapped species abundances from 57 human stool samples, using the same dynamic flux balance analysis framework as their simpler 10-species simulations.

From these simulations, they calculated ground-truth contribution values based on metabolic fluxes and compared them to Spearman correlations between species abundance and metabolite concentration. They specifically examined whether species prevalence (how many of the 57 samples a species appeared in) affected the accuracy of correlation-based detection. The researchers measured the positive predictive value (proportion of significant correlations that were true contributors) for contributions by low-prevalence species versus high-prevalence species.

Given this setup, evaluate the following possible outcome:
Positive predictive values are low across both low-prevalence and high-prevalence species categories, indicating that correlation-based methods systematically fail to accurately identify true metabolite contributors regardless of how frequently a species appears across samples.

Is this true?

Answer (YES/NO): NO